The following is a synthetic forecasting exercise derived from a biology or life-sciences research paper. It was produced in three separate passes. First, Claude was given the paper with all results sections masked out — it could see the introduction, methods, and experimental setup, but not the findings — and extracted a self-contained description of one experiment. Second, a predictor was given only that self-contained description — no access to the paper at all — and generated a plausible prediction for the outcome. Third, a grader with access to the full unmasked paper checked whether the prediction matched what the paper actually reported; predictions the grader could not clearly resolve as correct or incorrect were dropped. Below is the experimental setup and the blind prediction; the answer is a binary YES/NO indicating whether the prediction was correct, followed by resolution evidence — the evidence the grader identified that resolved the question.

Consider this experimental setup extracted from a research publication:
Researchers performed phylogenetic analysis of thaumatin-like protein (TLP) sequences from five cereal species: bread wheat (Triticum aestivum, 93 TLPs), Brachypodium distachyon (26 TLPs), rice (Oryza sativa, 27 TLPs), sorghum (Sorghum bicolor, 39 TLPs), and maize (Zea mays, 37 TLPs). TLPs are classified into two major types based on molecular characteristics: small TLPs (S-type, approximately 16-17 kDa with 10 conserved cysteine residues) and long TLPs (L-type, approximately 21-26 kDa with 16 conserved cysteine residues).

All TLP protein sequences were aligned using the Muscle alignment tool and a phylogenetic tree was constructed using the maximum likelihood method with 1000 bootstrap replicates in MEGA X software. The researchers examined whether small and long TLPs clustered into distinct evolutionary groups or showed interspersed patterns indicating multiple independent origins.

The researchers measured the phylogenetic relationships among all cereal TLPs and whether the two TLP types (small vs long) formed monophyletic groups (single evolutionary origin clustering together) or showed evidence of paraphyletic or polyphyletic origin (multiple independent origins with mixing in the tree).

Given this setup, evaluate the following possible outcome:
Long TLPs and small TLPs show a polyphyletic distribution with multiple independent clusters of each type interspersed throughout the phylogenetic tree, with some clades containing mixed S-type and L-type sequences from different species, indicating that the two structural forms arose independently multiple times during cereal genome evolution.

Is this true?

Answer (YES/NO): NO